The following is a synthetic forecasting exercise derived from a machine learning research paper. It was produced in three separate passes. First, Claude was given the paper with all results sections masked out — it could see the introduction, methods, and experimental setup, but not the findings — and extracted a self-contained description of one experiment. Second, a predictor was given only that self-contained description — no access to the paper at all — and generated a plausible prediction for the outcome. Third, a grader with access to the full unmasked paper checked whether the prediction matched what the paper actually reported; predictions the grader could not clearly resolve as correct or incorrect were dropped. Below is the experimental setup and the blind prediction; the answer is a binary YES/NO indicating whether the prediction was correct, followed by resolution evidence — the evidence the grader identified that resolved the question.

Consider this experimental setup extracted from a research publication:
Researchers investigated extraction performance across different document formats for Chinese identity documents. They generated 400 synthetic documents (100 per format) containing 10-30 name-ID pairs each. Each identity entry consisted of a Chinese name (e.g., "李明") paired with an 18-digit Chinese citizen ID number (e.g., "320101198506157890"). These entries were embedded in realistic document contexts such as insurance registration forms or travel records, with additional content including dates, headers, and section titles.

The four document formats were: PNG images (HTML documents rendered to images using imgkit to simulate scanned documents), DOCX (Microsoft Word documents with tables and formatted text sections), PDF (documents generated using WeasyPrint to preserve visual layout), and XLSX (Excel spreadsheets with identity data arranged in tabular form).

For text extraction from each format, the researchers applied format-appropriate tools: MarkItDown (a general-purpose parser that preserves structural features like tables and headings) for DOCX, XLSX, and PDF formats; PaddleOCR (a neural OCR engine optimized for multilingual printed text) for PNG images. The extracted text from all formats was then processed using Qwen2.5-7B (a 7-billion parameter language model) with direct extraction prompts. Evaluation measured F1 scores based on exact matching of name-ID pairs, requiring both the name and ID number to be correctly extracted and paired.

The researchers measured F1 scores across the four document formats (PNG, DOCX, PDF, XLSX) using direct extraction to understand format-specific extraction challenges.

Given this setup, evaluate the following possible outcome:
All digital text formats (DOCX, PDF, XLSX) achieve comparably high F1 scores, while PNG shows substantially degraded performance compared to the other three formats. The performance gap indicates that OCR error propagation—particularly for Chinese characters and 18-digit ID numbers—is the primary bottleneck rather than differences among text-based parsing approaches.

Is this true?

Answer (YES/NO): NO